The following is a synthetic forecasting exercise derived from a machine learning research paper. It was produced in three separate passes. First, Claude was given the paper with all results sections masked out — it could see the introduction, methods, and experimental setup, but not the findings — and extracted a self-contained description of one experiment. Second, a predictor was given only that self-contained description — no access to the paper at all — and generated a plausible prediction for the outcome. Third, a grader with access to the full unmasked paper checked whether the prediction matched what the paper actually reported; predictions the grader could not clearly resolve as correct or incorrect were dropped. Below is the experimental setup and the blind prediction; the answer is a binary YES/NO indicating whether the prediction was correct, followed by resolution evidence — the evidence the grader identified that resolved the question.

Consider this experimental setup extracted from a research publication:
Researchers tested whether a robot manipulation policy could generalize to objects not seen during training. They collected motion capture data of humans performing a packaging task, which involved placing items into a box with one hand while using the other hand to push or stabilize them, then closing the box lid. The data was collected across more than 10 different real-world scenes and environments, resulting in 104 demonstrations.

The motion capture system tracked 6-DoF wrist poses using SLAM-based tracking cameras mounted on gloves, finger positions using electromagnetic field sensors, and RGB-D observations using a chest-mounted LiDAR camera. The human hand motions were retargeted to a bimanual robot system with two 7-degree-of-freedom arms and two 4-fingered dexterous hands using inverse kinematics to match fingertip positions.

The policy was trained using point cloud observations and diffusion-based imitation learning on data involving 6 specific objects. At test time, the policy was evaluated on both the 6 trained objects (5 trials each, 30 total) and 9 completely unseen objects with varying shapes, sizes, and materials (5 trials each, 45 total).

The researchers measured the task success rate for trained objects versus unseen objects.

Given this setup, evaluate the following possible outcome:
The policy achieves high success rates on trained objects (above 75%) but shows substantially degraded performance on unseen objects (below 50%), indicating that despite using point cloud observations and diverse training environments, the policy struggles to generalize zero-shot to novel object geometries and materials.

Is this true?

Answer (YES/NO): NO